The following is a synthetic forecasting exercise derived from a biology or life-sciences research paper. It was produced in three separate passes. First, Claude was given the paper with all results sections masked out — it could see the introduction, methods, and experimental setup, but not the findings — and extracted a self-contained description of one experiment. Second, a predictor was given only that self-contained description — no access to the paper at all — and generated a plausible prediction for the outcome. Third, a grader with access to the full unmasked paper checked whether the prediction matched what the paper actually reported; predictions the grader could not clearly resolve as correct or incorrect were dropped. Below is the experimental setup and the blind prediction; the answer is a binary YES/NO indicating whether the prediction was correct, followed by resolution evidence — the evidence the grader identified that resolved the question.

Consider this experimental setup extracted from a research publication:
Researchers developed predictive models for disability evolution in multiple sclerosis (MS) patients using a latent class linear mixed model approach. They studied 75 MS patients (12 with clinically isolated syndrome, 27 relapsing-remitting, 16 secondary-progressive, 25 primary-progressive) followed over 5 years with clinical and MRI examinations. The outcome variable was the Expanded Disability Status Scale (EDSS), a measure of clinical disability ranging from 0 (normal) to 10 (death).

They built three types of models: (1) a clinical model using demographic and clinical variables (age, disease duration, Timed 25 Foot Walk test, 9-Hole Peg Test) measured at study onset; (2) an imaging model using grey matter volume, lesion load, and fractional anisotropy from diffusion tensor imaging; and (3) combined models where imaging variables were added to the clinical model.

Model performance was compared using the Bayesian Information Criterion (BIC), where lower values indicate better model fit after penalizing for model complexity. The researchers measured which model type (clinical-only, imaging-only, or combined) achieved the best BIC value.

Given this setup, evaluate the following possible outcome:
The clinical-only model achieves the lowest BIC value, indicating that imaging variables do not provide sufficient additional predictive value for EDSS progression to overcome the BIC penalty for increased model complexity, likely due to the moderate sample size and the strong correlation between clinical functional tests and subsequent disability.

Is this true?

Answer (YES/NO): YES